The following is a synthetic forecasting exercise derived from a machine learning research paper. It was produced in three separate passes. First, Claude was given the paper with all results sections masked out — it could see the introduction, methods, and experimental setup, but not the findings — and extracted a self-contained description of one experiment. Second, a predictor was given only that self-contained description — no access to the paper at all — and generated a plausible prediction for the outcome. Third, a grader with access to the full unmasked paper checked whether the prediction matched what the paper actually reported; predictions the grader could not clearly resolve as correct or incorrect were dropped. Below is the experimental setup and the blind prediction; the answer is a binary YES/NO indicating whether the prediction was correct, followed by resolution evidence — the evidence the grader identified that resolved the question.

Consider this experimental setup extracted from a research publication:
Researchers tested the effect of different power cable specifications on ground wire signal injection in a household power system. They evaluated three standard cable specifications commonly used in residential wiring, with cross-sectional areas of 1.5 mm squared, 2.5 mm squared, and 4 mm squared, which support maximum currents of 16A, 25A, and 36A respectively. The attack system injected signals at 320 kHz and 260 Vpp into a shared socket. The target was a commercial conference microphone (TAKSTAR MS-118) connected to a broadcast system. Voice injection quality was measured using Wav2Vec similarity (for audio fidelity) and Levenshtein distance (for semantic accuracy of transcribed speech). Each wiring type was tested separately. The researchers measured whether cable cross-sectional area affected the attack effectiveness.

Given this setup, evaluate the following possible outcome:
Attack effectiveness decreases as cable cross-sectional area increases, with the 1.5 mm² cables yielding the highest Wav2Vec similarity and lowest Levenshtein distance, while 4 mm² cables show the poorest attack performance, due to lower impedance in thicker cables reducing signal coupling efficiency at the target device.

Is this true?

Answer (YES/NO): NO